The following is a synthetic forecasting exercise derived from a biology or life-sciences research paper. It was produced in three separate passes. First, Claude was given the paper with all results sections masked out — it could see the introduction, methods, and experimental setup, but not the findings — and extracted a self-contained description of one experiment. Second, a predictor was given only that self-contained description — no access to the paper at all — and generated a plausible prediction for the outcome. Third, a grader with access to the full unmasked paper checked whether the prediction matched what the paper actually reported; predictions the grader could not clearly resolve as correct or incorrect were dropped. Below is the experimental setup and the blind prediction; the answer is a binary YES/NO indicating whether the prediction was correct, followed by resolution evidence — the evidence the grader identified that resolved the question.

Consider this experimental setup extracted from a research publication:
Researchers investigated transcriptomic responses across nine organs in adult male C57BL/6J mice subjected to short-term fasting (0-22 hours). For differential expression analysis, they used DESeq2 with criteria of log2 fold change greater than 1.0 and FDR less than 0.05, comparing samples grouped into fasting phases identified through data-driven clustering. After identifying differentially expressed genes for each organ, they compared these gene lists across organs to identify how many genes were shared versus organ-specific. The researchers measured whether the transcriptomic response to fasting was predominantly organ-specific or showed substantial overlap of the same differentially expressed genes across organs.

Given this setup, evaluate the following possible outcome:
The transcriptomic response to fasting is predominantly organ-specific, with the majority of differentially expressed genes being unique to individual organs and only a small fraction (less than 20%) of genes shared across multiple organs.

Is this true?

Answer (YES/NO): YES